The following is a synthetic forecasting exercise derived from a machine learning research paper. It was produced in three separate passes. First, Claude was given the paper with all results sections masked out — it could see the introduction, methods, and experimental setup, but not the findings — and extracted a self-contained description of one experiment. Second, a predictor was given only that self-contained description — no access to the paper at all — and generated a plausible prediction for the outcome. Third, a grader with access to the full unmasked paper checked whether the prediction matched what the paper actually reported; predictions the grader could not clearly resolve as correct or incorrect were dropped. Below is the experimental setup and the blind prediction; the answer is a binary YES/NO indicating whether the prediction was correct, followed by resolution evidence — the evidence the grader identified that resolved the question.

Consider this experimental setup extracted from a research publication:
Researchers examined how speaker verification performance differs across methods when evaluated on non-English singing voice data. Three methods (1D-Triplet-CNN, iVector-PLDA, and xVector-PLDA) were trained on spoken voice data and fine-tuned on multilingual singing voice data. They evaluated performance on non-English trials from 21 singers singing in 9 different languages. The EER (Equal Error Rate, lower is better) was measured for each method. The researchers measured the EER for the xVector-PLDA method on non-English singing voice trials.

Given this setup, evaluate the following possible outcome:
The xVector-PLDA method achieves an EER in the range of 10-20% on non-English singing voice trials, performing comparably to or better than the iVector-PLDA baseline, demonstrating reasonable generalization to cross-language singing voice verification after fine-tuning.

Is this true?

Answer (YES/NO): NO